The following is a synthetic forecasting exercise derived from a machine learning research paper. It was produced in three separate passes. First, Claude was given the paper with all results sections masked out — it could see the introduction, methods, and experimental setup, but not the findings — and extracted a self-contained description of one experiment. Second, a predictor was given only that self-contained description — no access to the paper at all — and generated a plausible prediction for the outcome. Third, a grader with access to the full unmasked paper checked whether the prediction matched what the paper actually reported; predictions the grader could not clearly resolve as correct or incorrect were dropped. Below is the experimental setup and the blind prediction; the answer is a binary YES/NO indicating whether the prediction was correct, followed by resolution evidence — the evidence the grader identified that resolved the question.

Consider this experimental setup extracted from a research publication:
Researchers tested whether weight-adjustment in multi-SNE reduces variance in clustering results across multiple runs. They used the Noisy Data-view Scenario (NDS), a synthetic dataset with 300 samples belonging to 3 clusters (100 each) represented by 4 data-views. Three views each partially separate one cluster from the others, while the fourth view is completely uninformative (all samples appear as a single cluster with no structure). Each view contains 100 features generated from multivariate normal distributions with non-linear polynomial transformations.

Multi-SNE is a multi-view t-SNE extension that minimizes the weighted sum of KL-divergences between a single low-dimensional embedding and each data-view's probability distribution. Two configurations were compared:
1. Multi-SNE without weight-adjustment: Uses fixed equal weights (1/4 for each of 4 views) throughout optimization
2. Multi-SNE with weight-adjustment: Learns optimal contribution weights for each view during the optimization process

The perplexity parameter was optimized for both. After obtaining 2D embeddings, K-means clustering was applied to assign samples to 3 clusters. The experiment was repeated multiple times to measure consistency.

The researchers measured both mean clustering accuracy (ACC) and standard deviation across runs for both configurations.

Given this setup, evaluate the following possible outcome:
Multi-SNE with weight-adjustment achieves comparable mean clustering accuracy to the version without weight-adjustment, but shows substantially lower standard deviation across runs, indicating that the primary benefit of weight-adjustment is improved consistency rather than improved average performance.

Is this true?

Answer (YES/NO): NO